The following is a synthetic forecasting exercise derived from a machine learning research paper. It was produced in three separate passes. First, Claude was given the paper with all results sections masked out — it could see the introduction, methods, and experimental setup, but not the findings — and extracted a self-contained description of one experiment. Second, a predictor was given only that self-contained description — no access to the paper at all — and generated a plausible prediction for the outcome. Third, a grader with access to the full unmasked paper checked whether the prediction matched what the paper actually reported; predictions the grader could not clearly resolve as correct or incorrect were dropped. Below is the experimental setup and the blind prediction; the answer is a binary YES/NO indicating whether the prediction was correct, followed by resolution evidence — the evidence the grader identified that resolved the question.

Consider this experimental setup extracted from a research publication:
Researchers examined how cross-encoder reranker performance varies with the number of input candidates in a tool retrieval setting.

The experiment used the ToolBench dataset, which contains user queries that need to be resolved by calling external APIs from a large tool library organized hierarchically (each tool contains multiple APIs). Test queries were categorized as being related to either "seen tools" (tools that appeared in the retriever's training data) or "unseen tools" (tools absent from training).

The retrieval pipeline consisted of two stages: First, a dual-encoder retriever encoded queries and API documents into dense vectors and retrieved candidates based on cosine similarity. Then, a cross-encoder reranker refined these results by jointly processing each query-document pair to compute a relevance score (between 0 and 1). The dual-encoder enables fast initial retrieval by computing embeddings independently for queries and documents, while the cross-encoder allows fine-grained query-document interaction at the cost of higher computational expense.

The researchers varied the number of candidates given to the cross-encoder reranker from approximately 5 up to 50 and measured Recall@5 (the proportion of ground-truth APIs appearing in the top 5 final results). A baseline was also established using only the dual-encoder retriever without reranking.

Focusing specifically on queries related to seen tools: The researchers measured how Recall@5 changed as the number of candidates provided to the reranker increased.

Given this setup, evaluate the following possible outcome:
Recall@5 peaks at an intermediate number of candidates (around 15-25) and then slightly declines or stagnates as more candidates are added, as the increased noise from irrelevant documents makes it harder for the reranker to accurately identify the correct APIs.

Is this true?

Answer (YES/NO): NO